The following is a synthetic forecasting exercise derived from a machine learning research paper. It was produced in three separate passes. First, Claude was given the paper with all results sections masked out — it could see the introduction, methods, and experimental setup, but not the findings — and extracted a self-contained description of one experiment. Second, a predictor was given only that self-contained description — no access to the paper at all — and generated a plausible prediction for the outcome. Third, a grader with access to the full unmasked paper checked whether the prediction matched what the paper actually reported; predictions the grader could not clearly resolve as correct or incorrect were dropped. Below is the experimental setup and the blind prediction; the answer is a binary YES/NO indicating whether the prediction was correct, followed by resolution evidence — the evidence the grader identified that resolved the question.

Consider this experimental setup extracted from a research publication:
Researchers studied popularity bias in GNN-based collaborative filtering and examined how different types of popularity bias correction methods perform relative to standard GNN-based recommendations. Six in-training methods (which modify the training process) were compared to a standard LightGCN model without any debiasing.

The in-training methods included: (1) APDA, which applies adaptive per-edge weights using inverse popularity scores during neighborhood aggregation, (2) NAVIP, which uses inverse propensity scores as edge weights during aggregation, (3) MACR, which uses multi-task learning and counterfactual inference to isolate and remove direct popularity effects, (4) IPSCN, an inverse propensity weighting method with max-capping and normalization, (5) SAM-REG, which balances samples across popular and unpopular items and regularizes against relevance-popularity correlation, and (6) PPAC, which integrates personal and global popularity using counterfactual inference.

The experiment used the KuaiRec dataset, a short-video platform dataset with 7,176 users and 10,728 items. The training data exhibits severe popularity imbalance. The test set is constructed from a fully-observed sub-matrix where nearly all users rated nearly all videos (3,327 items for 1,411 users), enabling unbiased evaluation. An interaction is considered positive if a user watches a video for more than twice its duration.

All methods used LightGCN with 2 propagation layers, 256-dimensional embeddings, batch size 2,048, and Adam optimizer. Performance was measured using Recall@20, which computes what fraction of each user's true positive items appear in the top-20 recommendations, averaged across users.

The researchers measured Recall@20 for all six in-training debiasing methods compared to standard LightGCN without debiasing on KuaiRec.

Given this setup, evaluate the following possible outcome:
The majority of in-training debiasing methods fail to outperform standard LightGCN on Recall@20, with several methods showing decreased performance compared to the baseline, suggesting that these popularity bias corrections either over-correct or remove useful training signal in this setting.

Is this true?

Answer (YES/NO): NO